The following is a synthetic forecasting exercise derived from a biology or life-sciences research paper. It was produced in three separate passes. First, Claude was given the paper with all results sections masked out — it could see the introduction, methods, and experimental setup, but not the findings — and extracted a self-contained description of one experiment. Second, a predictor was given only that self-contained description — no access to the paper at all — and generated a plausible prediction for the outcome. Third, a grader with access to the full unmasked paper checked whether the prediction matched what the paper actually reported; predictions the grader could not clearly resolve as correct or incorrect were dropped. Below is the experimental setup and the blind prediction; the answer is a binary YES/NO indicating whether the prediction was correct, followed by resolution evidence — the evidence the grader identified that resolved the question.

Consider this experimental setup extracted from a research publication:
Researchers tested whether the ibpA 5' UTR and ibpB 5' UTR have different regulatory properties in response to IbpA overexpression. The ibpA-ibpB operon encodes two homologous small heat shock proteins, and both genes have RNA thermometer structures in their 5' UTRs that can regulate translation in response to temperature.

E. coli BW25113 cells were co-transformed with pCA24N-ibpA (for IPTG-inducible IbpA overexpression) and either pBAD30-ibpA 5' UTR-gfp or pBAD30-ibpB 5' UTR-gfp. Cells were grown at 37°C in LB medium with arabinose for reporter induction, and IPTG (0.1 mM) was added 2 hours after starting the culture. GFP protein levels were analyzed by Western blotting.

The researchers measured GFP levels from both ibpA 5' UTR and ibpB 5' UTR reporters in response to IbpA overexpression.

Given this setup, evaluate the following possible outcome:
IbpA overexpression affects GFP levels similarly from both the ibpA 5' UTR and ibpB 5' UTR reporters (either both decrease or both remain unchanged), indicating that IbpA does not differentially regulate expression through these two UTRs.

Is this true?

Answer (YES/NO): YES